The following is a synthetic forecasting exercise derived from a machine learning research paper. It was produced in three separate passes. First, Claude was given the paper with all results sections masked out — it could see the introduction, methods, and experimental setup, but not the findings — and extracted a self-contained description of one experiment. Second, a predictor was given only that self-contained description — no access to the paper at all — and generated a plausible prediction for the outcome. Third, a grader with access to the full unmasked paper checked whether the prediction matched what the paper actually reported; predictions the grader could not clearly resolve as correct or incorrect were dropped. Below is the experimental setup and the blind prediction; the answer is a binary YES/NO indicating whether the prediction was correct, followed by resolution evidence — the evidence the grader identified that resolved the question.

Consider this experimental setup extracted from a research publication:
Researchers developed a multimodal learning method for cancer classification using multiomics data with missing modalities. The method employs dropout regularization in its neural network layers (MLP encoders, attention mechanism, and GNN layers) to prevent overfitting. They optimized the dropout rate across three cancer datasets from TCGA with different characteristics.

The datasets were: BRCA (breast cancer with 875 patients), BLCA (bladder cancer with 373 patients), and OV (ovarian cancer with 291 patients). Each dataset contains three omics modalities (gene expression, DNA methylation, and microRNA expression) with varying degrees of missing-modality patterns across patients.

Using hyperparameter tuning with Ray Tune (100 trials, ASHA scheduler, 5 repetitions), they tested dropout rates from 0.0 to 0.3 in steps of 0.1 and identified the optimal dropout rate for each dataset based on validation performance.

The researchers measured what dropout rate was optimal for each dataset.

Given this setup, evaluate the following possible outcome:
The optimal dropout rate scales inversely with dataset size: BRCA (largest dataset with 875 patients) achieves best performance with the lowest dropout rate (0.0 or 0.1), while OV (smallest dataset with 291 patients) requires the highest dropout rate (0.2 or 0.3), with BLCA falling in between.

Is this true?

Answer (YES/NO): NO